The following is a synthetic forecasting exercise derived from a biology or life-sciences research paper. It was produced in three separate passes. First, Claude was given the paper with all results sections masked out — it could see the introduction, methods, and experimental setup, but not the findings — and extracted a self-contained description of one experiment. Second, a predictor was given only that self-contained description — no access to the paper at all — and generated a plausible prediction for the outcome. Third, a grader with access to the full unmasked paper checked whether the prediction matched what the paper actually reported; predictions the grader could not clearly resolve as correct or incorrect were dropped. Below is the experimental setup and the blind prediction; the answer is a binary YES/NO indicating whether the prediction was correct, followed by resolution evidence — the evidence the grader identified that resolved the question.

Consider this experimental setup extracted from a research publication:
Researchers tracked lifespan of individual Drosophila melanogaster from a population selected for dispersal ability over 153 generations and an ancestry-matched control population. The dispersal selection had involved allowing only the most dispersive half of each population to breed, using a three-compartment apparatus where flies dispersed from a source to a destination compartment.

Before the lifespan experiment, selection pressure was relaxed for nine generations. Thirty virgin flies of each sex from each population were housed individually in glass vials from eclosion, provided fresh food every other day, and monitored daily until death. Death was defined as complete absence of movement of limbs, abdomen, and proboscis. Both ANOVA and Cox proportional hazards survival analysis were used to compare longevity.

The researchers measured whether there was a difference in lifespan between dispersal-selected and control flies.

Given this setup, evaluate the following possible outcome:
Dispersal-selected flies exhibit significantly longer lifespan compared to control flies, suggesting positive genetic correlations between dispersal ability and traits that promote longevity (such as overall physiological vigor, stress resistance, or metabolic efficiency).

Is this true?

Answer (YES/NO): NO